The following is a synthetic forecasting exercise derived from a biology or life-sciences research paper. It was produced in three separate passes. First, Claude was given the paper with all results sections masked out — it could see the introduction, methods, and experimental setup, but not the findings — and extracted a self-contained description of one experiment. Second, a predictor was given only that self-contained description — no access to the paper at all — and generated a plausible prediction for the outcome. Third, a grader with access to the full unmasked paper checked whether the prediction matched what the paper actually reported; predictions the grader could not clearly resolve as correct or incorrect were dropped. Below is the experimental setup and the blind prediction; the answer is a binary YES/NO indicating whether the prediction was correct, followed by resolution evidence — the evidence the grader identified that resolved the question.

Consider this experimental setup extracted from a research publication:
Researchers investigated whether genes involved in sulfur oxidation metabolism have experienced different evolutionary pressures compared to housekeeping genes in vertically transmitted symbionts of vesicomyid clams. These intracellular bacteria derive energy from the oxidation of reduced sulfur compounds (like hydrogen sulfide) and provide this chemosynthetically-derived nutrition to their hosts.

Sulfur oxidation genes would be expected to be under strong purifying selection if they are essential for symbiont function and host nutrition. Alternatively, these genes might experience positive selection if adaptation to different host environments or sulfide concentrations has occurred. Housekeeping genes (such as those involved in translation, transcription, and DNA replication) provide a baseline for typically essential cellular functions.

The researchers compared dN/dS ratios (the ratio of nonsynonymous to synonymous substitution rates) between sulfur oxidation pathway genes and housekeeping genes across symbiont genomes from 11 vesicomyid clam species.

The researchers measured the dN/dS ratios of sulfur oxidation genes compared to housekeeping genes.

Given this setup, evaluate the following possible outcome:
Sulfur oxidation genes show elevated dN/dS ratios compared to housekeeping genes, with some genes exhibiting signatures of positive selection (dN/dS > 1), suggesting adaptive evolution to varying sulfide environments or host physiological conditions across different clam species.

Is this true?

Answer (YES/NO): NO